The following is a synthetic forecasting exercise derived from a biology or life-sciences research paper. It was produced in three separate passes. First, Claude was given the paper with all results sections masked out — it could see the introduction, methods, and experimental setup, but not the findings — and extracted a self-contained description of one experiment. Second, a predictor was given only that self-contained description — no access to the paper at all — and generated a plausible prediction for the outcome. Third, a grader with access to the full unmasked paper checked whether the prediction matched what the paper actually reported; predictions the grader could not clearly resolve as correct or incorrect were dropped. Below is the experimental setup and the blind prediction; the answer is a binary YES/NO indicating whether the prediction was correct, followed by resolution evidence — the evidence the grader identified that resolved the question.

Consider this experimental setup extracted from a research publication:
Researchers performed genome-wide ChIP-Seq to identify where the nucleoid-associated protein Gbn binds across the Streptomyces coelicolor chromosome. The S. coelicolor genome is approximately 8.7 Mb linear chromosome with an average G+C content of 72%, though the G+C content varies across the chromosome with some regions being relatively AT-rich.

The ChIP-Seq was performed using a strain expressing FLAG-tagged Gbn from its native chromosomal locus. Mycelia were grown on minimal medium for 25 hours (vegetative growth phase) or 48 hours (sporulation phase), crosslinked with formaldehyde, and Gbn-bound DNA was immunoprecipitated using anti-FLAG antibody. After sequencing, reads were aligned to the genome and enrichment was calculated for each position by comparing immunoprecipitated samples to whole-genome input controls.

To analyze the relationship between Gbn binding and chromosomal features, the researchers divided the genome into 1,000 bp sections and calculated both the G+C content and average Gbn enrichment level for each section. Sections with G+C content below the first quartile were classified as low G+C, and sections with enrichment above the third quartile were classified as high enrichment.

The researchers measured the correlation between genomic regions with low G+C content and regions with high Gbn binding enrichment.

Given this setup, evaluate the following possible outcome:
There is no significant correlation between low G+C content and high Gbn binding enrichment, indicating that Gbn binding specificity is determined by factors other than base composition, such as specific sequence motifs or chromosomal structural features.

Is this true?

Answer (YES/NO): NO